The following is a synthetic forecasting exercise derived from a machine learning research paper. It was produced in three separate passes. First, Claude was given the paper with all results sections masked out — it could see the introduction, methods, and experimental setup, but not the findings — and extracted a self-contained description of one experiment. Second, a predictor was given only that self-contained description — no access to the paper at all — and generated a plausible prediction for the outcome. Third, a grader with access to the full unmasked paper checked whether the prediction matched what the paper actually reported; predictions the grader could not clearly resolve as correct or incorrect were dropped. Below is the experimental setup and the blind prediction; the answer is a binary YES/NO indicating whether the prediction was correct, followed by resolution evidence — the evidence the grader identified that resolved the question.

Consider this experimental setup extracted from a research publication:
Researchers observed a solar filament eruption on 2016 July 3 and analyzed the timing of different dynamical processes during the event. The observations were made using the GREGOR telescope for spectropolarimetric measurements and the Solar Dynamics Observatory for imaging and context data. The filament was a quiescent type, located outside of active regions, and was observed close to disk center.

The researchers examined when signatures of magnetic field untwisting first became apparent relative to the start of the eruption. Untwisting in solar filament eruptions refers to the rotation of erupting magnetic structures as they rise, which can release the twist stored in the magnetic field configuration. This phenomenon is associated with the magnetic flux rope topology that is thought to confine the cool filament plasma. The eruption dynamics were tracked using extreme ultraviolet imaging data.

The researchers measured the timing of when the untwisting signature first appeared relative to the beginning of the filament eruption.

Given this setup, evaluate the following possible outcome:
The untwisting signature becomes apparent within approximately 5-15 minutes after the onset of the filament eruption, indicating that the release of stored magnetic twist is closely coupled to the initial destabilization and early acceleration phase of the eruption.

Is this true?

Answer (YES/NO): YES